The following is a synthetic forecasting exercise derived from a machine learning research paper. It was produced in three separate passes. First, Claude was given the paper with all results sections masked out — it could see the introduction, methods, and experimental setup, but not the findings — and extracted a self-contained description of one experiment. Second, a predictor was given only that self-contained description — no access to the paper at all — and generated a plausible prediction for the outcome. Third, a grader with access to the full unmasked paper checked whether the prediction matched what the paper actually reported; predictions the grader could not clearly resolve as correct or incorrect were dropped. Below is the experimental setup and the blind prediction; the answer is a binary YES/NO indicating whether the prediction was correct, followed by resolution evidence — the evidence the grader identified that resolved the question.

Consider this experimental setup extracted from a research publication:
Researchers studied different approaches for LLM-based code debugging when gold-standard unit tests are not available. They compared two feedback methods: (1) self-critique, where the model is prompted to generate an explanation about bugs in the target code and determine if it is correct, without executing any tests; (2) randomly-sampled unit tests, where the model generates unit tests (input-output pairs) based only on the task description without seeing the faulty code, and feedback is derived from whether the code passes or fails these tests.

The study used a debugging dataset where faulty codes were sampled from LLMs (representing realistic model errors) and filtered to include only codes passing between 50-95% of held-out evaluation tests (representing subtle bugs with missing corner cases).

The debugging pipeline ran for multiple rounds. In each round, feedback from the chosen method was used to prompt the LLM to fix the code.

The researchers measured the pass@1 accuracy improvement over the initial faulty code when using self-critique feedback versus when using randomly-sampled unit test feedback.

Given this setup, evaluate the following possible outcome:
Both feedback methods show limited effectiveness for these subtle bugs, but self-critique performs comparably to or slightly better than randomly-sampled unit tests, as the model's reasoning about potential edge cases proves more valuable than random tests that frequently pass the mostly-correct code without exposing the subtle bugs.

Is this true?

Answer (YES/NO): NO